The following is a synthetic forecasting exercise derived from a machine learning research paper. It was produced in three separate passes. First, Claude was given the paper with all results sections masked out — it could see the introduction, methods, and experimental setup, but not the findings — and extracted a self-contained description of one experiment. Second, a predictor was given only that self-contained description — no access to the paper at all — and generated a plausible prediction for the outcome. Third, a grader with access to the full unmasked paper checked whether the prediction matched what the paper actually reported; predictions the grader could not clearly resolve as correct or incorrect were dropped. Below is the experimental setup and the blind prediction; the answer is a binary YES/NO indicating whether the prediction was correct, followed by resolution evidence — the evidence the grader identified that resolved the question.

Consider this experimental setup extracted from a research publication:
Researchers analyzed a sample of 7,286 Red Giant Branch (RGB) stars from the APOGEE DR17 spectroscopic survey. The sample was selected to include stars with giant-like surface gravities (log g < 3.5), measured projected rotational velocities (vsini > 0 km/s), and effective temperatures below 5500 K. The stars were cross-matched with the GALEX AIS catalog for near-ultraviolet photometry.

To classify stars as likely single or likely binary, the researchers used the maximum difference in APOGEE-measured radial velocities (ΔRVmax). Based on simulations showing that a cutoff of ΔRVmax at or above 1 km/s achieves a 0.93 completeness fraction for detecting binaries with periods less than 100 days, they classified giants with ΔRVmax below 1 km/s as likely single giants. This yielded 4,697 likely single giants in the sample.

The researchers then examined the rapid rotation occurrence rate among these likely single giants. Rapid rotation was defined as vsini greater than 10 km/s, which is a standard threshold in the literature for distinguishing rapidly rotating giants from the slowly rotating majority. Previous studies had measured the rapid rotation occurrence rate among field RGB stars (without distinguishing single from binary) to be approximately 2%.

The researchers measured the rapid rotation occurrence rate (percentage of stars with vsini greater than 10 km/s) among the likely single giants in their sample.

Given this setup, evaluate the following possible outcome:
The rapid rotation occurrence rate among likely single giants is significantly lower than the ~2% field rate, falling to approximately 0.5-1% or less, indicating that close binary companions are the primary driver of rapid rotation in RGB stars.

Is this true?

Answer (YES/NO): YES